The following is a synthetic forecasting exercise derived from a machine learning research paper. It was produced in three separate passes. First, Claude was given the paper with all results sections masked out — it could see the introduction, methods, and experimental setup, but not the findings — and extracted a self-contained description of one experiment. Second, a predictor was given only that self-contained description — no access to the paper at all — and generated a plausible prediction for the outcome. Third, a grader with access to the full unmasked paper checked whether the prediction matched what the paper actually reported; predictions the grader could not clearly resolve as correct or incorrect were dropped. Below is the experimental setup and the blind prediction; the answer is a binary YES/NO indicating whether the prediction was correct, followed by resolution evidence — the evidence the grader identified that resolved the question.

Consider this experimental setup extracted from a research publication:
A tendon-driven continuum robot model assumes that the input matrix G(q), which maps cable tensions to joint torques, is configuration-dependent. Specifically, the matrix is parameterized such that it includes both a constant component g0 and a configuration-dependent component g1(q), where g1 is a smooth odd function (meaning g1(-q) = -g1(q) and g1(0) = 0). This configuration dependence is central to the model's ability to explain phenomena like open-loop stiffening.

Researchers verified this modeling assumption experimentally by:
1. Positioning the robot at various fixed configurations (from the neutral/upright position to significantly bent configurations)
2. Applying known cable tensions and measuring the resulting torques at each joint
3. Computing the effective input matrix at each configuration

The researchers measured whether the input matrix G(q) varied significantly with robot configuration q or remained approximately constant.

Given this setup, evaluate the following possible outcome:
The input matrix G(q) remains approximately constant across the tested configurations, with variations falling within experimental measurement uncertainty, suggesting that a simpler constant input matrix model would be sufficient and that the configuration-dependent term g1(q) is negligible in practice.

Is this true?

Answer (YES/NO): NO